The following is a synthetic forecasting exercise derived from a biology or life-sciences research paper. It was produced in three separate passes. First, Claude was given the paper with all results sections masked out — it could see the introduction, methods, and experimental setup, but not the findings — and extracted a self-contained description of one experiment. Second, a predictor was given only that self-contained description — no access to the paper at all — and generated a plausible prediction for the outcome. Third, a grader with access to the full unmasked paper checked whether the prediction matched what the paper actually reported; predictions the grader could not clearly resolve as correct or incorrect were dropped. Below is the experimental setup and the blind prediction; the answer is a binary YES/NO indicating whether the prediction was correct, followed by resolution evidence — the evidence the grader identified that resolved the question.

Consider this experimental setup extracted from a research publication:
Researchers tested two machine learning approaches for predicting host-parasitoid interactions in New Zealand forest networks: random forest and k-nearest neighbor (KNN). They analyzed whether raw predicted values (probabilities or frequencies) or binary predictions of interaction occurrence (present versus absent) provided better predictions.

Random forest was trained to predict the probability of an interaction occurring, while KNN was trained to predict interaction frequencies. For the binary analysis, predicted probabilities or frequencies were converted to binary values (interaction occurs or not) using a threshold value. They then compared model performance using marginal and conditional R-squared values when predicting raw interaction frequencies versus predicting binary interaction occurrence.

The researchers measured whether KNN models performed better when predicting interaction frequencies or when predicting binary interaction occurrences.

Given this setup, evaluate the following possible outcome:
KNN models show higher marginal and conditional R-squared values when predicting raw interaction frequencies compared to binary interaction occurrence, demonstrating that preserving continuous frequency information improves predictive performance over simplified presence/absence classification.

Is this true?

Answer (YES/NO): YES